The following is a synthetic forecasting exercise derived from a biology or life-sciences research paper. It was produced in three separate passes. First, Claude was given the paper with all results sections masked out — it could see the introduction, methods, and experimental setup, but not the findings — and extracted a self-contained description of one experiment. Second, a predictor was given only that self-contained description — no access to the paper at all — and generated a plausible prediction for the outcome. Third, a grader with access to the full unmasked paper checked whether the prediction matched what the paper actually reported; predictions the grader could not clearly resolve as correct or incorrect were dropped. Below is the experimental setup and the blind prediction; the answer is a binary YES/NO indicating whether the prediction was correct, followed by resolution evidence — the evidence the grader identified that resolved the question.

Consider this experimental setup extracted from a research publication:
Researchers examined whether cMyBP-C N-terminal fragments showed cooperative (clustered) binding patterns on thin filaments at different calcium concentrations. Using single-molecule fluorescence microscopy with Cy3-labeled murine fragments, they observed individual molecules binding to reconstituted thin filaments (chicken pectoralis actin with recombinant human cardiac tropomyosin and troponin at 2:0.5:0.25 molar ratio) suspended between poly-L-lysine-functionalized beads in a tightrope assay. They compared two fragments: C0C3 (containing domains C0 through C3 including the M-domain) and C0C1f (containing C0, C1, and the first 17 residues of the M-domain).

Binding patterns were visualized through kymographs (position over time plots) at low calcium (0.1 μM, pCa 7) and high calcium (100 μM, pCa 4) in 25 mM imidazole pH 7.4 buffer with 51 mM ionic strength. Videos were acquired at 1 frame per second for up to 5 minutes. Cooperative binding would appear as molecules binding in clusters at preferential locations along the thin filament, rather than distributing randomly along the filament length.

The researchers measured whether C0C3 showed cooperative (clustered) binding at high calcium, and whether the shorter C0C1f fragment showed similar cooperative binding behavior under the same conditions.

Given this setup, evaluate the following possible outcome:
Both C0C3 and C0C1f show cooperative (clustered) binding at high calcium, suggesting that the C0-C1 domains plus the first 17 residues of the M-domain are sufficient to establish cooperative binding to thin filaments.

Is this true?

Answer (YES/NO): NO